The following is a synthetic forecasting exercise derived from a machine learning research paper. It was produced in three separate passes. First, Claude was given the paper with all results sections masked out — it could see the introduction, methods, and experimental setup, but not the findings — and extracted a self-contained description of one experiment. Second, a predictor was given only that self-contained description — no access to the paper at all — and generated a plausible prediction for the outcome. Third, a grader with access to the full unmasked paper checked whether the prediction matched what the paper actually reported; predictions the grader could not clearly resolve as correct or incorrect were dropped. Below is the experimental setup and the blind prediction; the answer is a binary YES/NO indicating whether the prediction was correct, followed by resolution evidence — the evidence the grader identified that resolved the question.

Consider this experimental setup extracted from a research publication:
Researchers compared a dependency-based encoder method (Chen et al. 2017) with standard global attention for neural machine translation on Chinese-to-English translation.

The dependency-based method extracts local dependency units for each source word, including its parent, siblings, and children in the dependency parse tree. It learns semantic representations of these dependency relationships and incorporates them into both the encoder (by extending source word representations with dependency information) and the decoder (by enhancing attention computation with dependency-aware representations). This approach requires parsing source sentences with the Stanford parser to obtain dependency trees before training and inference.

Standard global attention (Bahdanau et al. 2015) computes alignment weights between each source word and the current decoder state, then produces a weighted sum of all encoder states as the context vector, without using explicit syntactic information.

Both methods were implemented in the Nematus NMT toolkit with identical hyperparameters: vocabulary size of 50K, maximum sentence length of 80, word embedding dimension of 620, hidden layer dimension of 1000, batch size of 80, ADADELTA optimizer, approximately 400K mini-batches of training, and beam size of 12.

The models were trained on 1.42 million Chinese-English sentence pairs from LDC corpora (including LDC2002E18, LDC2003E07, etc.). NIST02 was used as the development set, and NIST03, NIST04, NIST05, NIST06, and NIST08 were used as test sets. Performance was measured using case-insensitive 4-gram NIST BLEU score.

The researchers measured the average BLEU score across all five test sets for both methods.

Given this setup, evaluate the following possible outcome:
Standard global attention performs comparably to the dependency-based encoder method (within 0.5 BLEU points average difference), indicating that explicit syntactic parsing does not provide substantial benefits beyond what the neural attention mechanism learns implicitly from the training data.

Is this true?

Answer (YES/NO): NO